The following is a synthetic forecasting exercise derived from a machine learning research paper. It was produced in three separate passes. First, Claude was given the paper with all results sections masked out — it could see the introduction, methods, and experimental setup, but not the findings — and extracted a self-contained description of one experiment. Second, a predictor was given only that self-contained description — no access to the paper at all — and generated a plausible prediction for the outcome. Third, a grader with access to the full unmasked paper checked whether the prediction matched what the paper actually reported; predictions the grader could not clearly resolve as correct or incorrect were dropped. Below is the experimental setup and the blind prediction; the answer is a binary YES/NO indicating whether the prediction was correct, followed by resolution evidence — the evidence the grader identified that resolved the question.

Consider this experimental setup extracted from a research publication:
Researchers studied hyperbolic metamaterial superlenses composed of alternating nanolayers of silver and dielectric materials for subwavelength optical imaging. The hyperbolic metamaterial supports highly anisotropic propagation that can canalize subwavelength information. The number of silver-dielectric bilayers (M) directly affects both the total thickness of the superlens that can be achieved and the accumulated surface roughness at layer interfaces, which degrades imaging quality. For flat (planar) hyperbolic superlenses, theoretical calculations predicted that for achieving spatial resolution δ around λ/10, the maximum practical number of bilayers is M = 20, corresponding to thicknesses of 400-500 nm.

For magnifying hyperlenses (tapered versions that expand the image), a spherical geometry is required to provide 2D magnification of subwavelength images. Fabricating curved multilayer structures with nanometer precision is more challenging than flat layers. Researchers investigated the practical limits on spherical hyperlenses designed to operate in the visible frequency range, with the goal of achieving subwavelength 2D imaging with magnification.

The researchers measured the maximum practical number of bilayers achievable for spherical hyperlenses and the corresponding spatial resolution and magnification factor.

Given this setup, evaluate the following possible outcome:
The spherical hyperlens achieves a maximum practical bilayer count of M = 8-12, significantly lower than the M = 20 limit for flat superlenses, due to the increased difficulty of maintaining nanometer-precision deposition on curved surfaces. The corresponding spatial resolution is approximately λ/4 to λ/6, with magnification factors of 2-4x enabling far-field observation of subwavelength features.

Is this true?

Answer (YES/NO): NO